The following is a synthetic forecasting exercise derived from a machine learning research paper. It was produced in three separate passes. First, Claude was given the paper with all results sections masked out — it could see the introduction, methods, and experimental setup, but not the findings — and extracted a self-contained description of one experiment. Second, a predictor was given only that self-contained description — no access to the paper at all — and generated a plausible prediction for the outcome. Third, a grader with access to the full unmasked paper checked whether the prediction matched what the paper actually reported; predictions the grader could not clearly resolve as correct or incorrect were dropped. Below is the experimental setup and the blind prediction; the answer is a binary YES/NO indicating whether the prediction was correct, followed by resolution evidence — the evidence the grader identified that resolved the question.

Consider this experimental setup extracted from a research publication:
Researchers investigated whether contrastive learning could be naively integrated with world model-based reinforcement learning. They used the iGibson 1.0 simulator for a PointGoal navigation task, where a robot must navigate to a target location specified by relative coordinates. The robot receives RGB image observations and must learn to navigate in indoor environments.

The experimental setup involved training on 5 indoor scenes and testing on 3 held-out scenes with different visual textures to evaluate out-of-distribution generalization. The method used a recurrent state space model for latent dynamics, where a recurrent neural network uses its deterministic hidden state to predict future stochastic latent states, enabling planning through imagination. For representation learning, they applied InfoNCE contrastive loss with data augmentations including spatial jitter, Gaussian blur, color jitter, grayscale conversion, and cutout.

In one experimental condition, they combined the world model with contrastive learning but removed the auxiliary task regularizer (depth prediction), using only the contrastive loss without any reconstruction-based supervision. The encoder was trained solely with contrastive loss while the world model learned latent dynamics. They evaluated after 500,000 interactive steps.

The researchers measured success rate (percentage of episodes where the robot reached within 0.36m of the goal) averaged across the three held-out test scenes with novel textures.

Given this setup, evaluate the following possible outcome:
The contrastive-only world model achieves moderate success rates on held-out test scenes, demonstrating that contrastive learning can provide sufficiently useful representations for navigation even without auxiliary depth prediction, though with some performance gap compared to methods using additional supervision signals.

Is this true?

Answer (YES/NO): NO